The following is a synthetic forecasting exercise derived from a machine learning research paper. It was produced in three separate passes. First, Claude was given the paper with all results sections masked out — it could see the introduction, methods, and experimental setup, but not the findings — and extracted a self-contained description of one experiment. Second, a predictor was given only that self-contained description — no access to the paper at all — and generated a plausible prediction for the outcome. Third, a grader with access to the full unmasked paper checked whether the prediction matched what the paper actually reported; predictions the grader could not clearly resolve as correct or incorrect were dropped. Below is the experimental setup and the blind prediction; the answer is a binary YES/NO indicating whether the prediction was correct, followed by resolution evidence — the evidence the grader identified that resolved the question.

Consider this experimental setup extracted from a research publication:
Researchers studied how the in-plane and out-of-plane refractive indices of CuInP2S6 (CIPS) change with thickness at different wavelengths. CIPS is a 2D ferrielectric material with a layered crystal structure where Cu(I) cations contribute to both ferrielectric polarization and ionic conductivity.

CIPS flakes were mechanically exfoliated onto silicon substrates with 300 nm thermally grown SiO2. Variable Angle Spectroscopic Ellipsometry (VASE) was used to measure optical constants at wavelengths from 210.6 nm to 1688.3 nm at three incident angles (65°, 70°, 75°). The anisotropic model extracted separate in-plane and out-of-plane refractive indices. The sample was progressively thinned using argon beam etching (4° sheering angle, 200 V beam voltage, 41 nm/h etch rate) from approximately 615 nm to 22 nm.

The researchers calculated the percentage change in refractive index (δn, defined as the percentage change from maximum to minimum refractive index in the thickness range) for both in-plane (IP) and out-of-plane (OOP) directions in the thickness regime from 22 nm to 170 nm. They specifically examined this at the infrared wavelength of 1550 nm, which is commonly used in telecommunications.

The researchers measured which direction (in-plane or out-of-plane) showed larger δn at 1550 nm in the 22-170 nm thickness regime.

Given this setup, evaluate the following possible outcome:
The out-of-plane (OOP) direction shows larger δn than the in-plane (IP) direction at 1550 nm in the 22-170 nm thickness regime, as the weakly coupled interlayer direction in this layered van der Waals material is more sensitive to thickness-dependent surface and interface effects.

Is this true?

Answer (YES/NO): YES